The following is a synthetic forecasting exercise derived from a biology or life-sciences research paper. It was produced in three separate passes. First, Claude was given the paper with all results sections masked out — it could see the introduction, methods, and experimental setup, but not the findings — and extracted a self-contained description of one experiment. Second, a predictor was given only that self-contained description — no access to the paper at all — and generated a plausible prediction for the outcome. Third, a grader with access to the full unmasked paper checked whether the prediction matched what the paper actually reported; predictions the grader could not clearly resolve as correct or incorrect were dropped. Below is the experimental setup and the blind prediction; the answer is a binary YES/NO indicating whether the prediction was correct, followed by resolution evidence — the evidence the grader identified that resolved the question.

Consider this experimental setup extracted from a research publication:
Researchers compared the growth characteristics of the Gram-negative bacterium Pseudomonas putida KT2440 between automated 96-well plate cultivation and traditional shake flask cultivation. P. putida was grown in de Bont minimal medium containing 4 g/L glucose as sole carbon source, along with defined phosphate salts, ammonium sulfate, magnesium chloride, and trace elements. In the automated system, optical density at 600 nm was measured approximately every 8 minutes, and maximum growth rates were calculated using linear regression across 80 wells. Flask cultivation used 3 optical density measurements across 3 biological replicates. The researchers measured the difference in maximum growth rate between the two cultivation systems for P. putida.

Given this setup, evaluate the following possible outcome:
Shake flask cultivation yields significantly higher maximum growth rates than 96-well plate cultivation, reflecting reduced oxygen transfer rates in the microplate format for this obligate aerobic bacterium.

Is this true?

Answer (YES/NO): NO